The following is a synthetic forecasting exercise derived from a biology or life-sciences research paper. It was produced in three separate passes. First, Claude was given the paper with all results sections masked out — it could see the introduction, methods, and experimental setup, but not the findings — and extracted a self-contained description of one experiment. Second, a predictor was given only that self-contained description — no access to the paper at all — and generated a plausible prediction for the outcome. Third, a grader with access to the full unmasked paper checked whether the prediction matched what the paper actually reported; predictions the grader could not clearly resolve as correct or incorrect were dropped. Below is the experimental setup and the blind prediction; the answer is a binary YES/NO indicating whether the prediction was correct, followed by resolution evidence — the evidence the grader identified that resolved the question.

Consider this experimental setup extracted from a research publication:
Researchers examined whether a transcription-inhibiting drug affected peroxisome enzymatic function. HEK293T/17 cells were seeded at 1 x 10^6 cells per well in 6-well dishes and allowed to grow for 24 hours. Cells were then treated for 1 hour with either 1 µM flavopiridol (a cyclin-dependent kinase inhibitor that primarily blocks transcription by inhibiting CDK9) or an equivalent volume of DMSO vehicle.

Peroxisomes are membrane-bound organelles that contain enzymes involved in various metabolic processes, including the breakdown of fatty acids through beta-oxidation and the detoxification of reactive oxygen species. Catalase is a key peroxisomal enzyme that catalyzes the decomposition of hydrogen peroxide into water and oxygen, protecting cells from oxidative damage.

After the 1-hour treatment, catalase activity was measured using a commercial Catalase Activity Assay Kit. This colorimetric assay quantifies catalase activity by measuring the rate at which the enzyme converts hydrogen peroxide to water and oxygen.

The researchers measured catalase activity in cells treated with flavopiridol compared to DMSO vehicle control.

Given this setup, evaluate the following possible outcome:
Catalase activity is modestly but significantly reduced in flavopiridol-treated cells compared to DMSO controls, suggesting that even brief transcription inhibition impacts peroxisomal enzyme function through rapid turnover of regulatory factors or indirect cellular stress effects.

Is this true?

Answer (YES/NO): YES